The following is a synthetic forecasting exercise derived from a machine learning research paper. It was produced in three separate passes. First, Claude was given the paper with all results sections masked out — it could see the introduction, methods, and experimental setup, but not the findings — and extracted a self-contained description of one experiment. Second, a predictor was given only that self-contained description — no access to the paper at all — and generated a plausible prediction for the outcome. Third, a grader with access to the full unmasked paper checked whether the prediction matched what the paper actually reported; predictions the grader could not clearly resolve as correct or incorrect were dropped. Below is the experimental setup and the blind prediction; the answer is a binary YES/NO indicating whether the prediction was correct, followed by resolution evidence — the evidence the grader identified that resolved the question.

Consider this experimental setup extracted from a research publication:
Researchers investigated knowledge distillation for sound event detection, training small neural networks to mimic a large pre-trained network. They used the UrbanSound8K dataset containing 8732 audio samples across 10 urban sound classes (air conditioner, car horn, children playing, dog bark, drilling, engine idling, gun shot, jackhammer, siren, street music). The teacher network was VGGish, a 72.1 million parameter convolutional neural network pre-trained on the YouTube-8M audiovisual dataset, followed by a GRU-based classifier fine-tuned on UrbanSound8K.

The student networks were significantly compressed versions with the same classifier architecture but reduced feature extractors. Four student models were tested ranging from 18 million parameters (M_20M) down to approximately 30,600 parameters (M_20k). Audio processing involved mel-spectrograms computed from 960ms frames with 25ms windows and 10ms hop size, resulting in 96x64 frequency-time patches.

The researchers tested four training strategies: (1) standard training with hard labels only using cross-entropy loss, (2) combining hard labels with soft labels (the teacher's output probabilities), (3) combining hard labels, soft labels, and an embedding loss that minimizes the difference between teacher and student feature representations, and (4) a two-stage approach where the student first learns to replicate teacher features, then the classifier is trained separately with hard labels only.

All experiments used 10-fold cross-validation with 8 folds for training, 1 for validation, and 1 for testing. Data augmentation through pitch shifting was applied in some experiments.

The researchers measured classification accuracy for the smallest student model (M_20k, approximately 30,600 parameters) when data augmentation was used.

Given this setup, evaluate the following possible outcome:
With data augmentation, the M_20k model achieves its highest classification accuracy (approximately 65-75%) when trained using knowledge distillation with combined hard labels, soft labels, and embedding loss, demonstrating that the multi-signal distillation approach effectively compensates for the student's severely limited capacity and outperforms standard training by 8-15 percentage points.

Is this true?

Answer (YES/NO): NO